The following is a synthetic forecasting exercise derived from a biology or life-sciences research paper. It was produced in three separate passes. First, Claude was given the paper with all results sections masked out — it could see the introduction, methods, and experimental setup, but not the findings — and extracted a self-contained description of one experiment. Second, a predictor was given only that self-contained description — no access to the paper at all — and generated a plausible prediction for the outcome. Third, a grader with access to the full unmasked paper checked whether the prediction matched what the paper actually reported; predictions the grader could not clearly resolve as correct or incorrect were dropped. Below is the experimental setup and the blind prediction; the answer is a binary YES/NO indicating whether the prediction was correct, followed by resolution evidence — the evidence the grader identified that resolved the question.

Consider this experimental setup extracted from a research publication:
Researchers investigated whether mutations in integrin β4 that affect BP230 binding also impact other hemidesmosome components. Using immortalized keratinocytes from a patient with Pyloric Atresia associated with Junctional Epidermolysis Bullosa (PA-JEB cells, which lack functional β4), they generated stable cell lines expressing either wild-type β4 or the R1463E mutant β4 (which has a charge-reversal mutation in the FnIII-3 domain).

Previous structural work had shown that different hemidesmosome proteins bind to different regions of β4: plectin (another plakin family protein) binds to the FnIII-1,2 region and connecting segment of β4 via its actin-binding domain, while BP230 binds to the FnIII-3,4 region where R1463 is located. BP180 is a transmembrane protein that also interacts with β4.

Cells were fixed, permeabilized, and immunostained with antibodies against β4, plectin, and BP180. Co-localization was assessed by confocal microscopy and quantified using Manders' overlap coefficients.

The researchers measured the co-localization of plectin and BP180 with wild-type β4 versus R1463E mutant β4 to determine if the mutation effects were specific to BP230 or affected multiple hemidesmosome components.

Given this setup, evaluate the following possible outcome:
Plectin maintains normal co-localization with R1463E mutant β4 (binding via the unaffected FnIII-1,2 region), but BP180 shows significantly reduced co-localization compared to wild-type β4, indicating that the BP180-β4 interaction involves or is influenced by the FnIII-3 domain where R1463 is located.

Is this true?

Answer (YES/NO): NO